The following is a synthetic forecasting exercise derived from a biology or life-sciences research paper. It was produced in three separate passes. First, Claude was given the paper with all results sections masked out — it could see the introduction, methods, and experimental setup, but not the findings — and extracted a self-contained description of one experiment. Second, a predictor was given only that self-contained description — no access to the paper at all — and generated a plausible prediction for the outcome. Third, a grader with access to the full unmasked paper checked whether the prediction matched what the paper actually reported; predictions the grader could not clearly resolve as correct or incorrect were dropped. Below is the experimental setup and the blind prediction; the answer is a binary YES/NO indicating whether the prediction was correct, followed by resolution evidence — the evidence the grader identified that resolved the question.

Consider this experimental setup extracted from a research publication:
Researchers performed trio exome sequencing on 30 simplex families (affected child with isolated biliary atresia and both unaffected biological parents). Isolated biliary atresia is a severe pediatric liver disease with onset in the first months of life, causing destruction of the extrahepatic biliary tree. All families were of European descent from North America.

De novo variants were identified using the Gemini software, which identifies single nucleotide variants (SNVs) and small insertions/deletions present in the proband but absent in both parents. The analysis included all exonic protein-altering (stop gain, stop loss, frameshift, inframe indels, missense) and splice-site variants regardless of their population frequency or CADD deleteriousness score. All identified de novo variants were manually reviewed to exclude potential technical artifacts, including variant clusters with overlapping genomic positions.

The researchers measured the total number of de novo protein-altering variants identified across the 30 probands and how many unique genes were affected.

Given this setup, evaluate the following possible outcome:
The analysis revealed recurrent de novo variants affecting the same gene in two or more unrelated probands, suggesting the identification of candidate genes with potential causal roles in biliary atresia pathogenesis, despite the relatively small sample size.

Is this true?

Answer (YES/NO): NO